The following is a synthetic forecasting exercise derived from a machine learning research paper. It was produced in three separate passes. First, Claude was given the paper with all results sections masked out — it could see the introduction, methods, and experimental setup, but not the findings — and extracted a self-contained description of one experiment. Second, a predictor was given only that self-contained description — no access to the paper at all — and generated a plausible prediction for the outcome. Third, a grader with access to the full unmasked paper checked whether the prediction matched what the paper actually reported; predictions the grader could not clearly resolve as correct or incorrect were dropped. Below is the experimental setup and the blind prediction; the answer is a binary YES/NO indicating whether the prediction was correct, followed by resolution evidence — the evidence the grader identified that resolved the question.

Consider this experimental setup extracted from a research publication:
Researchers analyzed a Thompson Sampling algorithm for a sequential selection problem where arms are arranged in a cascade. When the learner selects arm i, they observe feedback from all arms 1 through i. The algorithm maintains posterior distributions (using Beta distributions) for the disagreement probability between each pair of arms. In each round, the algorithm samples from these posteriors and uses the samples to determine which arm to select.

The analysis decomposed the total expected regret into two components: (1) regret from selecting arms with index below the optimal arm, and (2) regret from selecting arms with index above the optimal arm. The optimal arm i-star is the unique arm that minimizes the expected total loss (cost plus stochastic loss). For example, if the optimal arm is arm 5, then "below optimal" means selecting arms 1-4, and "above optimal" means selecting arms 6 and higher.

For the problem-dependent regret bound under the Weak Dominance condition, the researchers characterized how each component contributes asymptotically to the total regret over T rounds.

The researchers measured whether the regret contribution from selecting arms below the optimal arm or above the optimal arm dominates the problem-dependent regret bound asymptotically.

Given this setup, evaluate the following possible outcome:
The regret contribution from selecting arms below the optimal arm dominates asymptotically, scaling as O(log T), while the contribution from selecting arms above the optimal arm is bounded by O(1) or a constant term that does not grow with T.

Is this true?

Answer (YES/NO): NO